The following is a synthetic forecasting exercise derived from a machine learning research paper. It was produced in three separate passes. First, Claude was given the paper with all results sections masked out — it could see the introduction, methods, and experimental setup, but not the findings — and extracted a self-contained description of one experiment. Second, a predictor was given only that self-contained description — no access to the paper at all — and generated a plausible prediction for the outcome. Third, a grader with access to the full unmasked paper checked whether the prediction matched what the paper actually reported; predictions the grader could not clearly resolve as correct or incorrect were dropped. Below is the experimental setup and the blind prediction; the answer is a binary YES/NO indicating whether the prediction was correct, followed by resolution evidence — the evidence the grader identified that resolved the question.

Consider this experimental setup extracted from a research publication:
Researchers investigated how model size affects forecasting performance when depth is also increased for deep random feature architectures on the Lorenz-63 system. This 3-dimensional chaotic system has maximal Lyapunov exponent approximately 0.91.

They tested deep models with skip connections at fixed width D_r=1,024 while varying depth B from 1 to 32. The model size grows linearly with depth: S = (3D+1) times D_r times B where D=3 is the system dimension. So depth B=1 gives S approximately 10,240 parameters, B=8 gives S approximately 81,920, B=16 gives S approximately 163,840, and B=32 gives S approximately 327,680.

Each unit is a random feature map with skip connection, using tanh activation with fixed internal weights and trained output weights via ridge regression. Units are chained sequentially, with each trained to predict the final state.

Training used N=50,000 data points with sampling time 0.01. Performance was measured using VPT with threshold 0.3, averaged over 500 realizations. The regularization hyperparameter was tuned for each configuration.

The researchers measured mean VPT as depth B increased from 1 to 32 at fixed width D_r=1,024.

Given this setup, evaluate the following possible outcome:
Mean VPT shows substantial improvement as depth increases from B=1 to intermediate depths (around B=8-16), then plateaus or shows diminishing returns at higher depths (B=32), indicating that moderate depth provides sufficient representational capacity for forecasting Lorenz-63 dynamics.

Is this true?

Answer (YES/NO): NO